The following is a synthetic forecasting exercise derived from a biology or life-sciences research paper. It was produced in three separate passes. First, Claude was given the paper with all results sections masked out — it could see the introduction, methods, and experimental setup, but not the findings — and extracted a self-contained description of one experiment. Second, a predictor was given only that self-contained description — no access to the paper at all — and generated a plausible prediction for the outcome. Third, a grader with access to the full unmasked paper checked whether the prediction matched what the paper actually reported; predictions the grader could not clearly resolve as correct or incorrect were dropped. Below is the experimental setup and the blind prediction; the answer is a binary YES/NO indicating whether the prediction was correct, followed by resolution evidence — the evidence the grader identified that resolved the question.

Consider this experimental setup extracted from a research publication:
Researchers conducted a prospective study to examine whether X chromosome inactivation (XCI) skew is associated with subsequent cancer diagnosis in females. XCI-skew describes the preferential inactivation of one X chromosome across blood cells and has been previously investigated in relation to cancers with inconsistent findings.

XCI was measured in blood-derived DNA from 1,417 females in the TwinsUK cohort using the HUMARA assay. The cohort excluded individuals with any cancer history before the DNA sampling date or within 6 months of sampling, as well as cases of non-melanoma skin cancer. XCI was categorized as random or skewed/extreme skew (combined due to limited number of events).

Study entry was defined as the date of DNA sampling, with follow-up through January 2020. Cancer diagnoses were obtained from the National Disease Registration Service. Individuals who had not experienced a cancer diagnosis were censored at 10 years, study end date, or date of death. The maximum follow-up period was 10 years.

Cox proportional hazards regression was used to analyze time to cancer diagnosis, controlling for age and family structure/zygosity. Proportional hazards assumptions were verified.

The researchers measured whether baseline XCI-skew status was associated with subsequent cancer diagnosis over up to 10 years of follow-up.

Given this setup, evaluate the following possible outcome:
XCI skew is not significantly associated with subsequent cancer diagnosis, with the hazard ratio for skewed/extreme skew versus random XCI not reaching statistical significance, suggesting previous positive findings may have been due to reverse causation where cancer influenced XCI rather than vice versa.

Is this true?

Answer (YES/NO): NO